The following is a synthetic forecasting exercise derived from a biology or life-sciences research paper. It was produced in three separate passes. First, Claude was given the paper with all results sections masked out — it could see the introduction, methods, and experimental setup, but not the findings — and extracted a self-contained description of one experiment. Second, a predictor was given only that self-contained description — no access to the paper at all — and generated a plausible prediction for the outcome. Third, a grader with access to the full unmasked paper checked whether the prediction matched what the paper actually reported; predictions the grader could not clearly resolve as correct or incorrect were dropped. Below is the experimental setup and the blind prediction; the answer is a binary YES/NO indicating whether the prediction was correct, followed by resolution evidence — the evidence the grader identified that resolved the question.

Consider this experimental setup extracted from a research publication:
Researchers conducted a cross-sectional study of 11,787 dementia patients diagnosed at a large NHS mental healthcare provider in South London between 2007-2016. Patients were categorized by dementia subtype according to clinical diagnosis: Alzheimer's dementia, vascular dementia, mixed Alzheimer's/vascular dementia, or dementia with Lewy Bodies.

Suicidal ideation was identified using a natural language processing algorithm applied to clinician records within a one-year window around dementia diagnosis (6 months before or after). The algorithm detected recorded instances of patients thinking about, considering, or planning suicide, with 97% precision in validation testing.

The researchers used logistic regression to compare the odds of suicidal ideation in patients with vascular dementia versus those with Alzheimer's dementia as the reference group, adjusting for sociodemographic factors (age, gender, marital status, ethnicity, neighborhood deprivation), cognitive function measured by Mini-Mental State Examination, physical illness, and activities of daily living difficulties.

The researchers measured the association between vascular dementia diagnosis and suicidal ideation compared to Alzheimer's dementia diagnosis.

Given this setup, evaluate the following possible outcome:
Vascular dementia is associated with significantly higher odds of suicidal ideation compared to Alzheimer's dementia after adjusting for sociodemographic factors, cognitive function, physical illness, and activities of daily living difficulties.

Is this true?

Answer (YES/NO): NO